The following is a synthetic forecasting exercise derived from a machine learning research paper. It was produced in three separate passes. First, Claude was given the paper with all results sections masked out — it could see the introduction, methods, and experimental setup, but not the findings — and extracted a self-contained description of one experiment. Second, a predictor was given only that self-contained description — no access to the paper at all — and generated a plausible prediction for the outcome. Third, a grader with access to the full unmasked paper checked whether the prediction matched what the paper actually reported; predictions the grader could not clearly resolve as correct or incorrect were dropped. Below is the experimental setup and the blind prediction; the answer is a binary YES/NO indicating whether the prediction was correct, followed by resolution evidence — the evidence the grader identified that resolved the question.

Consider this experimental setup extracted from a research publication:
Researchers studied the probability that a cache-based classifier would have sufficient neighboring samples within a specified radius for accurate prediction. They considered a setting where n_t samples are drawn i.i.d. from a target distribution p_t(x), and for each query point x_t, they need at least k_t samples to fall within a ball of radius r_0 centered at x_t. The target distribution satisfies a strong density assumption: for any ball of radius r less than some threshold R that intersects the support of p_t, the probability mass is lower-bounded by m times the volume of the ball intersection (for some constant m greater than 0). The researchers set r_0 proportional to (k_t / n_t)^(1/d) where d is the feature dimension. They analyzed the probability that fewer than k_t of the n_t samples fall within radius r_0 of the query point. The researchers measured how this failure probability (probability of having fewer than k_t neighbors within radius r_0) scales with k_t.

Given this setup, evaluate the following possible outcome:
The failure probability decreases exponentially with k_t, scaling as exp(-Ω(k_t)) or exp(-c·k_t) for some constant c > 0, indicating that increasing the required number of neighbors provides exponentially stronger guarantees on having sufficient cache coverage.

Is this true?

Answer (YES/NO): YES